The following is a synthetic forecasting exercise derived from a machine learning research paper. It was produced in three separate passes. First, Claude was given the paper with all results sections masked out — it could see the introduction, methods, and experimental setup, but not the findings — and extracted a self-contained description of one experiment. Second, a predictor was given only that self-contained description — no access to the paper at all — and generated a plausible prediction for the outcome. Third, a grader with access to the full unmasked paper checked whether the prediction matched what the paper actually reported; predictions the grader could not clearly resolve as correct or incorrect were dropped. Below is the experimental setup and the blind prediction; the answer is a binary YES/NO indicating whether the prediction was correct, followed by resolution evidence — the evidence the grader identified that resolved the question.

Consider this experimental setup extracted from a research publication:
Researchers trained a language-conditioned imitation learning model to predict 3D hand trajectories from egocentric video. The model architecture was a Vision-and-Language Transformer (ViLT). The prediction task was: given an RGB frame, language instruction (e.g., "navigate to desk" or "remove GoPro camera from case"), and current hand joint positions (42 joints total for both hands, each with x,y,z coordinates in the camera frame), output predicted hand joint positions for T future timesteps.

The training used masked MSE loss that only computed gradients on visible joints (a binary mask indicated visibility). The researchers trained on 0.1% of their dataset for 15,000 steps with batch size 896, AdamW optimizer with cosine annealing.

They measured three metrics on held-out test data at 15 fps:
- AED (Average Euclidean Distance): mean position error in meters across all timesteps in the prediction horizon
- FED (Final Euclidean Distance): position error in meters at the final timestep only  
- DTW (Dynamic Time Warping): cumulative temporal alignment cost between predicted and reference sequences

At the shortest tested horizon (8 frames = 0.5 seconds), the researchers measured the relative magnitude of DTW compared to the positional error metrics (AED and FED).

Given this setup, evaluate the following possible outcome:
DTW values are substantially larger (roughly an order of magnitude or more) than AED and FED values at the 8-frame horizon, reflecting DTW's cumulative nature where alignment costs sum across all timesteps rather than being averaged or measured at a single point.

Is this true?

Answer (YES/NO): YES